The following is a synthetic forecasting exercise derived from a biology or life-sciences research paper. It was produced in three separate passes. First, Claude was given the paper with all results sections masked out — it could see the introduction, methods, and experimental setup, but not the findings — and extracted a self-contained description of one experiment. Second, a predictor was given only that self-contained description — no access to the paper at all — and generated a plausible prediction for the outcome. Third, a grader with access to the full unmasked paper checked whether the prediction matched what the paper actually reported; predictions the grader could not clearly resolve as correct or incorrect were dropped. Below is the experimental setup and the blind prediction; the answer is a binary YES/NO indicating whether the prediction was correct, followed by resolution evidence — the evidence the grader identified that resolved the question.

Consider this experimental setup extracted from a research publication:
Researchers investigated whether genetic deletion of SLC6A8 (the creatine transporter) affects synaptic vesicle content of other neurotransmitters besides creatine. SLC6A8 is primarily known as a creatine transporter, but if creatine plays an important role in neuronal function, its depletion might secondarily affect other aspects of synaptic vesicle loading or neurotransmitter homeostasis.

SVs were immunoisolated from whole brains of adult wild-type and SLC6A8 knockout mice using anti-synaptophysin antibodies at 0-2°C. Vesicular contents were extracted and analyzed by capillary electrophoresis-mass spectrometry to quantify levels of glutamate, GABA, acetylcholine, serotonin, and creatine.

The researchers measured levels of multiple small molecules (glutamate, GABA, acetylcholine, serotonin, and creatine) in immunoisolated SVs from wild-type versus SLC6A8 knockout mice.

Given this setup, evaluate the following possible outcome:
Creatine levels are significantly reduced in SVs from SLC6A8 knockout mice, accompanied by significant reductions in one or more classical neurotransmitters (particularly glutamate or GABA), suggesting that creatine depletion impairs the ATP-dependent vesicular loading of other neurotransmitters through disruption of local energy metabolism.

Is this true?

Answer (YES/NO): NO